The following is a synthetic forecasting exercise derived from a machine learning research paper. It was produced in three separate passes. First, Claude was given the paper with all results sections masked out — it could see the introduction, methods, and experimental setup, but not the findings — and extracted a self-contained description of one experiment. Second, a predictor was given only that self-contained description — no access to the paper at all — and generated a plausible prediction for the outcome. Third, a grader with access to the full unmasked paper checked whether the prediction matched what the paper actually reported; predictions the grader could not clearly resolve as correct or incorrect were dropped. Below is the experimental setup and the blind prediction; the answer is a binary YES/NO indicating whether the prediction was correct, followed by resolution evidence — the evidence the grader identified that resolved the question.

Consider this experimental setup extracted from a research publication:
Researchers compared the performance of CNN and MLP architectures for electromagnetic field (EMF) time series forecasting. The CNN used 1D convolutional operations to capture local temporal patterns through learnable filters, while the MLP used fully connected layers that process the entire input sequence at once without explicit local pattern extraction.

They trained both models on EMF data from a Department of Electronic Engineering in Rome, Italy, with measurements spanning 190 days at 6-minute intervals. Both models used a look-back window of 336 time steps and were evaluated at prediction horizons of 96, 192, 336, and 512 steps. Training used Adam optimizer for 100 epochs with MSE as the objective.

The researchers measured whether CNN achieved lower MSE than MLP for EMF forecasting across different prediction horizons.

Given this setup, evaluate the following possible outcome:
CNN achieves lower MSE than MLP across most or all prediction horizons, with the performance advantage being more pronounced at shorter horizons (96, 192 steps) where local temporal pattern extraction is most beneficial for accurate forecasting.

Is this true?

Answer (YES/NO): NO